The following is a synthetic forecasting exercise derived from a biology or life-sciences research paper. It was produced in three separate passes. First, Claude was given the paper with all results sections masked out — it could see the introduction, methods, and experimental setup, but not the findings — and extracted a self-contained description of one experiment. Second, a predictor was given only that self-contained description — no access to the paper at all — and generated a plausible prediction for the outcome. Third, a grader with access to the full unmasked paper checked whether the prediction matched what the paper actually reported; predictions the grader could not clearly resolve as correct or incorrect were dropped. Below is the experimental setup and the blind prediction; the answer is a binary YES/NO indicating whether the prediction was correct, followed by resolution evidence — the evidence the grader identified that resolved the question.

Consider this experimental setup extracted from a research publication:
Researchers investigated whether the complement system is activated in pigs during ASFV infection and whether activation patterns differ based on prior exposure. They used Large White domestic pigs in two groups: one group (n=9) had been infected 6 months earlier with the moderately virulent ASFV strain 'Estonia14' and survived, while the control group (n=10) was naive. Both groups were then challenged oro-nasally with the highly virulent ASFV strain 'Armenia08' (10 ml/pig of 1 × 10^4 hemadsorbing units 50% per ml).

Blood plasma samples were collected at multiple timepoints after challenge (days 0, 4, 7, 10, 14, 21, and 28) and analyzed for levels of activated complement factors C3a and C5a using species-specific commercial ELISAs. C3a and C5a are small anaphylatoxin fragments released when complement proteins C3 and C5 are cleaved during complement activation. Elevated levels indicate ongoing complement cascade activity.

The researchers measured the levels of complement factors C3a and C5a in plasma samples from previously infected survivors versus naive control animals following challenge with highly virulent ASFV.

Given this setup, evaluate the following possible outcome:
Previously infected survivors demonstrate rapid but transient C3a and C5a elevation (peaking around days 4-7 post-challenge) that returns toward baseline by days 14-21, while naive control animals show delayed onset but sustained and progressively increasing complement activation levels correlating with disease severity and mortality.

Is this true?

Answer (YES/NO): NO